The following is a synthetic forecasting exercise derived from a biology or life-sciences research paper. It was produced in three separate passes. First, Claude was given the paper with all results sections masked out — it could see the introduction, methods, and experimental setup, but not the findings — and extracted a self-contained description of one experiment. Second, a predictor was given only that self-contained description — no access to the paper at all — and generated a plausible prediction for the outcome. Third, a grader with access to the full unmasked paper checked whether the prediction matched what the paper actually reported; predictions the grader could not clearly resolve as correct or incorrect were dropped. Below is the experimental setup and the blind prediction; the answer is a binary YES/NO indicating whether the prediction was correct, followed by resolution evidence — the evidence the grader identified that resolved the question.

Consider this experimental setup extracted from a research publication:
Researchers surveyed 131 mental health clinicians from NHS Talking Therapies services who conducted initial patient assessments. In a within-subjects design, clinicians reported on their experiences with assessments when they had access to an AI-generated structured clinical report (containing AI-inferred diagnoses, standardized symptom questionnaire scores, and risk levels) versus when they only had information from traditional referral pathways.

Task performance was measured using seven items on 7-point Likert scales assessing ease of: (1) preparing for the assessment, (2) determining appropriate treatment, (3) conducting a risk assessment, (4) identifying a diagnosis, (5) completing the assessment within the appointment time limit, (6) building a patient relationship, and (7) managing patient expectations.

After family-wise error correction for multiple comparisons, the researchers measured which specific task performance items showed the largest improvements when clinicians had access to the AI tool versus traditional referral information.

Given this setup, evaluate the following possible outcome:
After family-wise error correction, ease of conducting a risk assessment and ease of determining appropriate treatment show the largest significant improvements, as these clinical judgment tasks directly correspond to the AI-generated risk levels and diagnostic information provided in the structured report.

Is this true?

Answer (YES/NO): NO